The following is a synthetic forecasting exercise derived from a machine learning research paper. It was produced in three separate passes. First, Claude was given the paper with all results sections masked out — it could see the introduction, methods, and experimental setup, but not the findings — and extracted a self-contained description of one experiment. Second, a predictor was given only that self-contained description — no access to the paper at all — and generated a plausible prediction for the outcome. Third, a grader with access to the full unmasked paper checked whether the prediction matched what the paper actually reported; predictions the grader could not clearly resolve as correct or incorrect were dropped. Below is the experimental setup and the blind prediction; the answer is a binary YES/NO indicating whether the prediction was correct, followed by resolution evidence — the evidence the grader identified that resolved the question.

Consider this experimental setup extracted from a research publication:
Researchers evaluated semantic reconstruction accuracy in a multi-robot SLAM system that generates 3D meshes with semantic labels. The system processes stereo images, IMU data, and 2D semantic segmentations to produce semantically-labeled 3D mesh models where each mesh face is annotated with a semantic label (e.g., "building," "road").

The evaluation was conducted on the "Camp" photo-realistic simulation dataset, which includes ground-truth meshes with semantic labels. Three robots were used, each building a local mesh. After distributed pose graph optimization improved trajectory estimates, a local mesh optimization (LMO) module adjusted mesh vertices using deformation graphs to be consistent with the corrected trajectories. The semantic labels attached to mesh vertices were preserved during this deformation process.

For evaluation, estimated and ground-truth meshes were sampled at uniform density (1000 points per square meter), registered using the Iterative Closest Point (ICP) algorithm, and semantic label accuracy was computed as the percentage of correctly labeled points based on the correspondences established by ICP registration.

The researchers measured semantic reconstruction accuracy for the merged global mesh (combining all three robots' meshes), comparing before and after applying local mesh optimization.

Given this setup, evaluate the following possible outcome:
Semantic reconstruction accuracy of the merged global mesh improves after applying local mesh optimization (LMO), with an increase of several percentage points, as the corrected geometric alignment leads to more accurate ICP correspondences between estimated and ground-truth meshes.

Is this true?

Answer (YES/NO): NO